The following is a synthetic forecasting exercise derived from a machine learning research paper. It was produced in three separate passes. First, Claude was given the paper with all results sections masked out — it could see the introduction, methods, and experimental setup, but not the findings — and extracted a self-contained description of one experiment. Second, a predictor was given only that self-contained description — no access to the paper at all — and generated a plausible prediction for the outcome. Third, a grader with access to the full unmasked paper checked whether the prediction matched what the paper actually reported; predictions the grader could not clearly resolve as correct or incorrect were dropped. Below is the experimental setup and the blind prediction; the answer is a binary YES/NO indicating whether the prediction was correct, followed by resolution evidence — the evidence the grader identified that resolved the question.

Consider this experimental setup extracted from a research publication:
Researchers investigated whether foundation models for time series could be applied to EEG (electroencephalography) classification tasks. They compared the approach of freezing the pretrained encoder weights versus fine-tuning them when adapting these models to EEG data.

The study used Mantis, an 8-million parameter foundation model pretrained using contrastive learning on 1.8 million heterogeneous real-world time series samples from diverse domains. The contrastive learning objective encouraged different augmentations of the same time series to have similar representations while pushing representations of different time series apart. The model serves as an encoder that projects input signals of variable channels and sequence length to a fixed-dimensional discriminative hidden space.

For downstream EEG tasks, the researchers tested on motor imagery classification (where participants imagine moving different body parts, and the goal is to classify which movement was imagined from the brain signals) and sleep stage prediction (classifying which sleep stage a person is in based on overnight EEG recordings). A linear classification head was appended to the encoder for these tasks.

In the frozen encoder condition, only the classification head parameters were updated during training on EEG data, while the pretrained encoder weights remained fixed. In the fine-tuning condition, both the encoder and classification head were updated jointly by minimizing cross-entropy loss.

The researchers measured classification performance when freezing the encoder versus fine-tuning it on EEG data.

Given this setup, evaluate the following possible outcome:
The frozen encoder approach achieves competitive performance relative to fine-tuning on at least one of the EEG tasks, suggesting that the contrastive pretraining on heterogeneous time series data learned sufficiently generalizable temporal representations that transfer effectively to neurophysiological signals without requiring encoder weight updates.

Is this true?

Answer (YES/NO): NO